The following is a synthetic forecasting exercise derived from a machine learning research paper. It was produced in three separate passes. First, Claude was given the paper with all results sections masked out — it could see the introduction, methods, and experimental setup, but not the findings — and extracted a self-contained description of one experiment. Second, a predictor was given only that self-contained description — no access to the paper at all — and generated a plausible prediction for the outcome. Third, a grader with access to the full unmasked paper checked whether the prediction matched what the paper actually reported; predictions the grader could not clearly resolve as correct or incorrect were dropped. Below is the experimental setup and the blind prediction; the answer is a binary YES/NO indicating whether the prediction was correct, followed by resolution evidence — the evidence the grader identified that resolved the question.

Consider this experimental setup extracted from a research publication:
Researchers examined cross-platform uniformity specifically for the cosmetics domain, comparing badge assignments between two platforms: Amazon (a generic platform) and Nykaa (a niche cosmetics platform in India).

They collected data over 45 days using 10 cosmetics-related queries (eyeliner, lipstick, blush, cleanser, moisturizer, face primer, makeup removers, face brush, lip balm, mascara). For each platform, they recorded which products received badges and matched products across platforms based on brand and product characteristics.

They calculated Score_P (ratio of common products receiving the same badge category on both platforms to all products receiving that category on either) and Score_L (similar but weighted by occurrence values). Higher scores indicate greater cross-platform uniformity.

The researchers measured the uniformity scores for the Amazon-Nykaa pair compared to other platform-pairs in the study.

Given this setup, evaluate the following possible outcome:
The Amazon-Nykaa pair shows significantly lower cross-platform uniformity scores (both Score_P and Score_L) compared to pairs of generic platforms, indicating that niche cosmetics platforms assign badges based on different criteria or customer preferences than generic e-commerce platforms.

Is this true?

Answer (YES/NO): NO